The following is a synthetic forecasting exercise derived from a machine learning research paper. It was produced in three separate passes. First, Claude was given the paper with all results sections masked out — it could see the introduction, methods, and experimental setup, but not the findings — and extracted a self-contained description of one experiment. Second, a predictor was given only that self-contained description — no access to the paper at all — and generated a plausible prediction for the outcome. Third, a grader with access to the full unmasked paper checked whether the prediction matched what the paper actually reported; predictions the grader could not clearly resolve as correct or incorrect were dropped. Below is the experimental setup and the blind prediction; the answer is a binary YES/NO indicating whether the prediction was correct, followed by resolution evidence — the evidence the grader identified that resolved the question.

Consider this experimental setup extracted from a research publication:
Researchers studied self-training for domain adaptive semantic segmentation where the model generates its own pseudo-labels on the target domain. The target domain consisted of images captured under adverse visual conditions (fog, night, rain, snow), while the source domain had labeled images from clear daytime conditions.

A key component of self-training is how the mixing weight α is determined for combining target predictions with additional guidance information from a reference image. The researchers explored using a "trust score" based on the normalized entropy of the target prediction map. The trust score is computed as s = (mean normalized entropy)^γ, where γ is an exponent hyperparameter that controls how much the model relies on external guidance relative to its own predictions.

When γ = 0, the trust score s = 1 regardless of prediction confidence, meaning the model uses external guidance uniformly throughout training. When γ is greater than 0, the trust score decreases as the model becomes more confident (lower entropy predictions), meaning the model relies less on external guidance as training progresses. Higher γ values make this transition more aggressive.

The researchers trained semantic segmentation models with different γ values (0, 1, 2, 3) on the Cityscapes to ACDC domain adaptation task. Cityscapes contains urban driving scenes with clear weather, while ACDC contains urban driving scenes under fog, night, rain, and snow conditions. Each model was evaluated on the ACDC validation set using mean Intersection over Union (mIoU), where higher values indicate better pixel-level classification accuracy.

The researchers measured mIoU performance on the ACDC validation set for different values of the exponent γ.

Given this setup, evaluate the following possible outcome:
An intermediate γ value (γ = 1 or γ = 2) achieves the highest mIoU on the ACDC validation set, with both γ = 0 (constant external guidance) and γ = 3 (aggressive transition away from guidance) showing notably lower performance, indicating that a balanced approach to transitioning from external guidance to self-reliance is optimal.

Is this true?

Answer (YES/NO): NO